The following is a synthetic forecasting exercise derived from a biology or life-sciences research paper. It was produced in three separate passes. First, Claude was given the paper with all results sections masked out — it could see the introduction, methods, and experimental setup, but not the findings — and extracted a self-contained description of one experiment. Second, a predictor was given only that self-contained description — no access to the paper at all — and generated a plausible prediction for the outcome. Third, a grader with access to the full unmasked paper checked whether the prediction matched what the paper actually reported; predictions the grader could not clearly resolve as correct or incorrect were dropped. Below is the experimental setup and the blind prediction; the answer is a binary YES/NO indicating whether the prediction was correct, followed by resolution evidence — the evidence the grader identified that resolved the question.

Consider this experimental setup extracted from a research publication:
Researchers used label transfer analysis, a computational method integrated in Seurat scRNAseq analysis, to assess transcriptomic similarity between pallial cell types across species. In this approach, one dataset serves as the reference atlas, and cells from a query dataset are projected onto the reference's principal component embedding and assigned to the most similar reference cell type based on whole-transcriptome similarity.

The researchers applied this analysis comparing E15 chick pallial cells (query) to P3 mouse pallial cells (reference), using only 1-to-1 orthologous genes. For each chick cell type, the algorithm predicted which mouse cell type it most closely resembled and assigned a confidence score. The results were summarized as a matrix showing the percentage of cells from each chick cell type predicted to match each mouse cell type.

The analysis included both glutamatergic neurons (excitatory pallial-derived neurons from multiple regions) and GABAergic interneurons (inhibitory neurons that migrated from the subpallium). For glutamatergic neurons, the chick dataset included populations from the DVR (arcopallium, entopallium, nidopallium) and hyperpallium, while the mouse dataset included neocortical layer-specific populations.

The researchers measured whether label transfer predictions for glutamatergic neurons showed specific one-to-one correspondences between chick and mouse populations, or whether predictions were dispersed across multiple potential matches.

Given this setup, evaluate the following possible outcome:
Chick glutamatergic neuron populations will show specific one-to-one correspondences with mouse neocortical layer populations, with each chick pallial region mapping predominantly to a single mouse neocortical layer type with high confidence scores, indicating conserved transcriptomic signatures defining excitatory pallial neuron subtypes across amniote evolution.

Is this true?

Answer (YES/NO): NO